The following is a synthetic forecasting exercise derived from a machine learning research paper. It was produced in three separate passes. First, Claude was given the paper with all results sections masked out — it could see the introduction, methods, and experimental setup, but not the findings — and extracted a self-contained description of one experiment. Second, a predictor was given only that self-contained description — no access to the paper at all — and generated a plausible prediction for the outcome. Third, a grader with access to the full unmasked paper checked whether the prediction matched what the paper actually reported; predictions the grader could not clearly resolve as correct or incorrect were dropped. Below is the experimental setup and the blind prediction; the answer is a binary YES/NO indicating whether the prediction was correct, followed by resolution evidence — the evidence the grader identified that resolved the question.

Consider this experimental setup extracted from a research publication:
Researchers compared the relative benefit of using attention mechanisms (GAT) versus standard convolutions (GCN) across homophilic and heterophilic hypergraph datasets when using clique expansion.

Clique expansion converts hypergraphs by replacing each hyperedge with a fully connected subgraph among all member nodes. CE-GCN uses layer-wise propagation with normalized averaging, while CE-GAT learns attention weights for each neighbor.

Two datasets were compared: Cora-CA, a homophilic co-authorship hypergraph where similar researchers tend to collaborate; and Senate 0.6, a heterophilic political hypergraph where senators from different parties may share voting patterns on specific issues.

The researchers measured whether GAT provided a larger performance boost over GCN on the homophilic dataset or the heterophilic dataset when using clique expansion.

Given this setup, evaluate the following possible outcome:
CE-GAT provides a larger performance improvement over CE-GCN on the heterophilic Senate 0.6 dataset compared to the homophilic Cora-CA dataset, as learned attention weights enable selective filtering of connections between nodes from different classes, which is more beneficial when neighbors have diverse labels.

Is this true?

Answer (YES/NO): YES